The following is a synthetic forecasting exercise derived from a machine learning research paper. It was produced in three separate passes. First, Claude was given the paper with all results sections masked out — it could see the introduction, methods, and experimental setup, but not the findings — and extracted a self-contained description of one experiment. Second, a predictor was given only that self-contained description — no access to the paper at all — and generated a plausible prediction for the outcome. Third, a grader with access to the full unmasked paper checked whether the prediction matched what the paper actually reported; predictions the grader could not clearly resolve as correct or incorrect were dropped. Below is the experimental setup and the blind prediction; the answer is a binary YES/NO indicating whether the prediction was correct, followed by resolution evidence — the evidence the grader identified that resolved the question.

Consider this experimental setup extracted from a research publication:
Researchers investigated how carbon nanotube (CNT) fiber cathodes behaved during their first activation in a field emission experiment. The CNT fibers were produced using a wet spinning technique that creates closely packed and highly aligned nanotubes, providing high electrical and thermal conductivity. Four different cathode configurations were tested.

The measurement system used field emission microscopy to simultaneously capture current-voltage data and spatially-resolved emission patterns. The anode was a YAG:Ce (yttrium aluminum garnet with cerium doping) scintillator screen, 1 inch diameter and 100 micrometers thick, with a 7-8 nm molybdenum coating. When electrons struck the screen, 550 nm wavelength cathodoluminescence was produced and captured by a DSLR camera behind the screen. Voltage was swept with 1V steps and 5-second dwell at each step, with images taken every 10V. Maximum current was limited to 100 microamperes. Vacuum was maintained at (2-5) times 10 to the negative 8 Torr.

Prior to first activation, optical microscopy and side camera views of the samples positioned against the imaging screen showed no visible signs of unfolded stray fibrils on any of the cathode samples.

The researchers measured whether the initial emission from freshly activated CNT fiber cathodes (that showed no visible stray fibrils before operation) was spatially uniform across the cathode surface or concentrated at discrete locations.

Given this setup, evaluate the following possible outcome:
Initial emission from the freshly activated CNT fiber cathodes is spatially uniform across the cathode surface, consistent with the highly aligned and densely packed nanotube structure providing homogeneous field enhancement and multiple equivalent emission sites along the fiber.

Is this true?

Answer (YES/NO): NO